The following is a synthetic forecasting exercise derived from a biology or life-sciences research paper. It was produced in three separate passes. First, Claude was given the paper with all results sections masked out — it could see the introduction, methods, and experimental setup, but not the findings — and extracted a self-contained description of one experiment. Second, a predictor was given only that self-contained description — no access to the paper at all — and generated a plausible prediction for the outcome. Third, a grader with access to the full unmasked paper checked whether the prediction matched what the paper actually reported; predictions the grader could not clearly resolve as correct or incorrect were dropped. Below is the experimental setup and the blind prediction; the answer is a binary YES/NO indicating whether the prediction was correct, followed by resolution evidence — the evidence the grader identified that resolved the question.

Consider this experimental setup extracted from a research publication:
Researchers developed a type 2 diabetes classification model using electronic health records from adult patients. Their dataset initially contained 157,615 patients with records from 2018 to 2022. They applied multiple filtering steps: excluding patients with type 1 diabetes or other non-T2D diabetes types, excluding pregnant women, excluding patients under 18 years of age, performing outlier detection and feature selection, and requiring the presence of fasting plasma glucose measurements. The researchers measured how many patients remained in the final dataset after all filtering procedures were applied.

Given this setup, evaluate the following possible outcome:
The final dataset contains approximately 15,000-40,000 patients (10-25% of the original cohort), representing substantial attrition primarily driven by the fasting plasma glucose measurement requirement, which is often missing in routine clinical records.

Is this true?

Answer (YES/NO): YES